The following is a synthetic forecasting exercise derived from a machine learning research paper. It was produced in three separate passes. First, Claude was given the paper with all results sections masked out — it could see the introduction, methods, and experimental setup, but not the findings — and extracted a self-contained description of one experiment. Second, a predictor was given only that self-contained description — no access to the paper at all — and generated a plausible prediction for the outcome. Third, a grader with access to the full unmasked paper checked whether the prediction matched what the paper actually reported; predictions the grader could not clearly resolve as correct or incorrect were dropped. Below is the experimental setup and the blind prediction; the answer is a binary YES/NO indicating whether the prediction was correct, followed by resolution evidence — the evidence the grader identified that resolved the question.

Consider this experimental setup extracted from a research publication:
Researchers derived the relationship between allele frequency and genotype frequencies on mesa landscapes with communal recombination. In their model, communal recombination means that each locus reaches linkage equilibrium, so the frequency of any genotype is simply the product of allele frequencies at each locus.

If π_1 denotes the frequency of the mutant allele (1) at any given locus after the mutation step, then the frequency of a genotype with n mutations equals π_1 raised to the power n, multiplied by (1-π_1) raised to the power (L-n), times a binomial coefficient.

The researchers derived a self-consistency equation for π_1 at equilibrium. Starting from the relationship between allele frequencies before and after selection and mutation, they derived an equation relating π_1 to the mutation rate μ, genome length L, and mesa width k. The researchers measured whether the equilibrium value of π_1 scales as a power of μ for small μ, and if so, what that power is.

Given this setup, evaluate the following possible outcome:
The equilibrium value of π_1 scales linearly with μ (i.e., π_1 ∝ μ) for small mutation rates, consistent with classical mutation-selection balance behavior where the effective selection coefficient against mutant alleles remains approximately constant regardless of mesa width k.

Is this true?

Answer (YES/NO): NO